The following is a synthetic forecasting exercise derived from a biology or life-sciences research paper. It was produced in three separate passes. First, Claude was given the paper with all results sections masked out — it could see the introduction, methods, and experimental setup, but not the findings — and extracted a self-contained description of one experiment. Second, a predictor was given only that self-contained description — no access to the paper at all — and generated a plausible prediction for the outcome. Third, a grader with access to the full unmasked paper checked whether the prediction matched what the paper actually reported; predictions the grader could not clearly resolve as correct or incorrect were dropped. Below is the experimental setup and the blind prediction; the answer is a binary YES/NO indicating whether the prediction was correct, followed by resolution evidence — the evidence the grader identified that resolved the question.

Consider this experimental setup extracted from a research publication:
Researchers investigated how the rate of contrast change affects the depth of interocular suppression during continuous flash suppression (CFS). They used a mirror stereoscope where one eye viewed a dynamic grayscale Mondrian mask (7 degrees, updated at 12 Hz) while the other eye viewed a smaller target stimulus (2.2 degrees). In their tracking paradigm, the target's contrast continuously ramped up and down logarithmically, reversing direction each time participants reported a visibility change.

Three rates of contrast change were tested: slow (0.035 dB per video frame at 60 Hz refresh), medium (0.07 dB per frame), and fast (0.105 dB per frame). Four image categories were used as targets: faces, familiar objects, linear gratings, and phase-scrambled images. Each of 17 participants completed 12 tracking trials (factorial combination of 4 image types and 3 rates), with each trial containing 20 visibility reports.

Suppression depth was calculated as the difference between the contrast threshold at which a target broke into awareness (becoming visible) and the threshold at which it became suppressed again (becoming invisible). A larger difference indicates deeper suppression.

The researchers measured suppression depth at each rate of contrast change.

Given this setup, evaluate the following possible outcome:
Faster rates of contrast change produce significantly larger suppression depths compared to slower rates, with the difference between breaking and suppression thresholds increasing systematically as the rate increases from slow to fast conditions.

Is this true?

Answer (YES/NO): YES